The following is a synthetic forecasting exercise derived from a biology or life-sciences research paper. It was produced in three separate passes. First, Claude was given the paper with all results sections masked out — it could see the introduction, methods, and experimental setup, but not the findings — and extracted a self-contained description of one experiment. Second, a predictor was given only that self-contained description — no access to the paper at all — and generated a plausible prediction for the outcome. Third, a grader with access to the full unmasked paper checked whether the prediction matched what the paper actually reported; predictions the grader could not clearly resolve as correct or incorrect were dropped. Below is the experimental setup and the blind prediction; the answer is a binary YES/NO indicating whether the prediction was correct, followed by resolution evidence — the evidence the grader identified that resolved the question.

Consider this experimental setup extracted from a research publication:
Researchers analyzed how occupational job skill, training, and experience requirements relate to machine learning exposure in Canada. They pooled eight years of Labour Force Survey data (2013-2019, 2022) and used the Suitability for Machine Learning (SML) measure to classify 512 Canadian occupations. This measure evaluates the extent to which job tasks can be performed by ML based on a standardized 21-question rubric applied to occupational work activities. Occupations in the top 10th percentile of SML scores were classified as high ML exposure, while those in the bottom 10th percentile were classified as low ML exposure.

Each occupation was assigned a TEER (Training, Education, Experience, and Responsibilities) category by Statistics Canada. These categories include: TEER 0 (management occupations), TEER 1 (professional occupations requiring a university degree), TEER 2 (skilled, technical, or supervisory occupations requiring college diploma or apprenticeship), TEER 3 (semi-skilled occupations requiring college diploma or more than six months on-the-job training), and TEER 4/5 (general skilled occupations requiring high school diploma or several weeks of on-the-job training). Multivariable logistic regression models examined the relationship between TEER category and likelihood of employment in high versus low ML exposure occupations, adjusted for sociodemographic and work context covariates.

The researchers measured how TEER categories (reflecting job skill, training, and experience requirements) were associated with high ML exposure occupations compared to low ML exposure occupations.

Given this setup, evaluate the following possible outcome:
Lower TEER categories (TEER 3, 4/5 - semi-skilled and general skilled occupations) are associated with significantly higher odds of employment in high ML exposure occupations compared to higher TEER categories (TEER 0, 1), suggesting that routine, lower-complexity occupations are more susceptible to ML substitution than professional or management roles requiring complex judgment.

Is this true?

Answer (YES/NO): YES